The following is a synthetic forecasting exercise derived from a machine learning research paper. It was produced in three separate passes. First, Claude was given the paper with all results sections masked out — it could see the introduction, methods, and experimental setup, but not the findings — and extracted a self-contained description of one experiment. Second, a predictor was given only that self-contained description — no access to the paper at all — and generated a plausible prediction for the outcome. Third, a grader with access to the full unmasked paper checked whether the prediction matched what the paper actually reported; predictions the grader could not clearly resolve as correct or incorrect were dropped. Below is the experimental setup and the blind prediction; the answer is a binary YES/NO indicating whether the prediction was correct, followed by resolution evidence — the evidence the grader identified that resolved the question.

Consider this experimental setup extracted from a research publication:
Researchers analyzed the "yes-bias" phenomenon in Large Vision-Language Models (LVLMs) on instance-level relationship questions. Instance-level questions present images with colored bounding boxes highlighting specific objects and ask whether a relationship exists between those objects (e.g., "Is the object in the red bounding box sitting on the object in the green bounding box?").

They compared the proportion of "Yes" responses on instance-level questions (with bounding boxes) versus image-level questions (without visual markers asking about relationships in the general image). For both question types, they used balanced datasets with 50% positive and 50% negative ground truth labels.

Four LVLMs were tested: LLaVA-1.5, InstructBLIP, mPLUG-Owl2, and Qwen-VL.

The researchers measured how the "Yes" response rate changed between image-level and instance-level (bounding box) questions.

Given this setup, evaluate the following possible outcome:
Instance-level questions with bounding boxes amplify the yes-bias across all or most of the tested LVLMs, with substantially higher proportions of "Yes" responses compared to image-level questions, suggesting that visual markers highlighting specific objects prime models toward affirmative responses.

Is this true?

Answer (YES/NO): YES